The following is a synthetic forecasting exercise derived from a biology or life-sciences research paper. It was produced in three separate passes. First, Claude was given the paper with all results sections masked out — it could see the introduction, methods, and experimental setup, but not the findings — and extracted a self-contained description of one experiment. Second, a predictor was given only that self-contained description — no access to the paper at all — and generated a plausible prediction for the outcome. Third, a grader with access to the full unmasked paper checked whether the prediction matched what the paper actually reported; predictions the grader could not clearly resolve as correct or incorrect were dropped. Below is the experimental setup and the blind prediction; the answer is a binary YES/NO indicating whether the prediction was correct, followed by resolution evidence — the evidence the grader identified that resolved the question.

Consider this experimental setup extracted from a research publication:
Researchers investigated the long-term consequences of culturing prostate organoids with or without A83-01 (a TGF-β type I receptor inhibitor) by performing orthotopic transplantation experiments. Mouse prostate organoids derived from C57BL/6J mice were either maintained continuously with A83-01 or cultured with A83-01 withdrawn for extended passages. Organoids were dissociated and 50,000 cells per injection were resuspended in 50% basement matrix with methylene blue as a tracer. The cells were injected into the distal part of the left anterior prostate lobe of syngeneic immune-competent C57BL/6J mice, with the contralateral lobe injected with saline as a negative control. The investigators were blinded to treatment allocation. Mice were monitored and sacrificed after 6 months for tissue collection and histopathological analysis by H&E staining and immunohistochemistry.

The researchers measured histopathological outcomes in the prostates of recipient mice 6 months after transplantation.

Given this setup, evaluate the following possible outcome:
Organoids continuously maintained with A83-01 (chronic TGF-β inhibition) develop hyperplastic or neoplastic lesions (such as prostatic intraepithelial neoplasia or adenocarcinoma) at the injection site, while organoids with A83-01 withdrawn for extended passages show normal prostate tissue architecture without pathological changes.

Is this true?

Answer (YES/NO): NO